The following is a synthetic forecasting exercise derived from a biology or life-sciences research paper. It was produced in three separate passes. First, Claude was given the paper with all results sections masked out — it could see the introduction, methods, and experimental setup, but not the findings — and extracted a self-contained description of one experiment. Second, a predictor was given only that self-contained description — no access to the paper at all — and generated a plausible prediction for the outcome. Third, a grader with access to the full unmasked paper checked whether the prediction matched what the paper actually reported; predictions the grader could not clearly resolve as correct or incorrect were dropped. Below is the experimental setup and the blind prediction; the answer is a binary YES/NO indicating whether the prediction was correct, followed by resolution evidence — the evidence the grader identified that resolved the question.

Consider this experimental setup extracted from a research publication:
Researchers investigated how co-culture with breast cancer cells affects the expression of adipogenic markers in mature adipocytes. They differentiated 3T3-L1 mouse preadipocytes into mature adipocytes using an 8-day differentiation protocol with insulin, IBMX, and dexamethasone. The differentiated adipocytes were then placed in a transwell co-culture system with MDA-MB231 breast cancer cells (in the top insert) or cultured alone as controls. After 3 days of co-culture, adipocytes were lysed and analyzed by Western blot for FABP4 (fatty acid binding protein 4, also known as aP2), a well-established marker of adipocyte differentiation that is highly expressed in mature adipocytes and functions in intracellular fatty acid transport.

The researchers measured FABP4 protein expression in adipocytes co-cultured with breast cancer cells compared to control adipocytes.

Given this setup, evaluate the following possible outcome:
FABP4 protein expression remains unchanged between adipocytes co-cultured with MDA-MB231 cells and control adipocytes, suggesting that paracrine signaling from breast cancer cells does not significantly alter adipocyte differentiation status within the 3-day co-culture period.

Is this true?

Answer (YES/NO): NO